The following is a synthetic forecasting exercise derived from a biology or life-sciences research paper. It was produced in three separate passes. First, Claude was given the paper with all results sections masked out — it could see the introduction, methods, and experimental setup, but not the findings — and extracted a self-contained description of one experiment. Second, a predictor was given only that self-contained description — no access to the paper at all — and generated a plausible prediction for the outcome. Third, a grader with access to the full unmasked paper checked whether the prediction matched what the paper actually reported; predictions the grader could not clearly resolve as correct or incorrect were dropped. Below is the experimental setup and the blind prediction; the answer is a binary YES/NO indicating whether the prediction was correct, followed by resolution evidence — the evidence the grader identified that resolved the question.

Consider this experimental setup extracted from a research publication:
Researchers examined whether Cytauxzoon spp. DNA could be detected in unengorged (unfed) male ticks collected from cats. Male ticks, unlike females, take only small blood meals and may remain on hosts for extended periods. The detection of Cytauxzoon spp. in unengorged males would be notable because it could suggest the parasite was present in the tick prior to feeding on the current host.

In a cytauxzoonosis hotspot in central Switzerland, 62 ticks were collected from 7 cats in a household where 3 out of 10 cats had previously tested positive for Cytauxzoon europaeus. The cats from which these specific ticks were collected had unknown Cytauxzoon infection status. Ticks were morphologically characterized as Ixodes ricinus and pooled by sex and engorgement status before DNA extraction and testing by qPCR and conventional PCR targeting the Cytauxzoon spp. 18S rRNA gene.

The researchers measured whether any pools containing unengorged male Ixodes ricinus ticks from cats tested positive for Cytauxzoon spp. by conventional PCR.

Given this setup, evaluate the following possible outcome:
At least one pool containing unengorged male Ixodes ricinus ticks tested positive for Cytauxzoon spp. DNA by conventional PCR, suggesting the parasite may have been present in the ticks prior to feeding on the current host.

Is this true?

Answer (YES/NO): YES